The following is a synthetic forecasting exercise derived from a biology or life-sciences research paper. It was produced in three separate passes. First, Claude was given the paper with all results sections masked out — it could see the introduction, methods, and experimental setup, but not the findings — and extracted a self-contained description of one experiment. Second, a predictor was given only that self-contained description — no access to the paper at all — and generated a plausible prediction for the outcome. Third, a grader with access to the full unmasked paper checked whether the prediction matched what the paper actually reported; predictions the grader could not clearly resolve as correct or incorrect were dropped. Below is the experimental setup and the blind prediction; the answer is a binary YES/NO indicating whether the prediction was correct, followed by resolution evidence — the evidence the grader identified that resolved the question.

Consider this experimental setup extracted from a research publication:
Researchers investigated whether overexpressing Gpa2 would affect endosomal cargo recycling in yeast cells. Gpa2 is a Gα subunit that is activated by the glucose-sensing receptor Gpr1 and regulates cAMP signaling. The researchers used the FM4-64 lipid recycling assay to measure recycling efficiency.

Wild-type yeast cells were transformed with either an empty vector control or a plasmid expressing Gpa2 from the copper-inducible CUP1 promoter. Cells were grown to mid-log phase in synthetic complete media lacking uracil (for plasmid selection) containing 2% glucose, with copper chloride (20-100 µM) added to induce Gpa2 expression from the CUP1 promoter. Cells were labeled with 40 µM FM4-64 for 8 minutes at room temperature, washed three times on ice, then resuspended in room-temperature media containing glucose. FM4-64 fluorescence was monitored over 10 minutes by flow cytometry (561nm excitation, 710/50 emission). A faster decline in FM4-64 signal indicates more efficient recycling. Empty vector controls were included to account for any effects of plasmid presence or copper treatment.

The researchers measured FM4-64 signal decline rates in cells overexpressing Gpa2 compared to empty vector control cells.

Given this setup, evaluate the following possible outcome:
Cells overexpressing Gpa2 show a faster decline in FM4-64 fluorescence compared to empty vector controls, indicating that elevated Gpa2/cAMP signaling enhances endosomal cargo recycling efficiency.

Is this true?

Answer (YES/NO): NO